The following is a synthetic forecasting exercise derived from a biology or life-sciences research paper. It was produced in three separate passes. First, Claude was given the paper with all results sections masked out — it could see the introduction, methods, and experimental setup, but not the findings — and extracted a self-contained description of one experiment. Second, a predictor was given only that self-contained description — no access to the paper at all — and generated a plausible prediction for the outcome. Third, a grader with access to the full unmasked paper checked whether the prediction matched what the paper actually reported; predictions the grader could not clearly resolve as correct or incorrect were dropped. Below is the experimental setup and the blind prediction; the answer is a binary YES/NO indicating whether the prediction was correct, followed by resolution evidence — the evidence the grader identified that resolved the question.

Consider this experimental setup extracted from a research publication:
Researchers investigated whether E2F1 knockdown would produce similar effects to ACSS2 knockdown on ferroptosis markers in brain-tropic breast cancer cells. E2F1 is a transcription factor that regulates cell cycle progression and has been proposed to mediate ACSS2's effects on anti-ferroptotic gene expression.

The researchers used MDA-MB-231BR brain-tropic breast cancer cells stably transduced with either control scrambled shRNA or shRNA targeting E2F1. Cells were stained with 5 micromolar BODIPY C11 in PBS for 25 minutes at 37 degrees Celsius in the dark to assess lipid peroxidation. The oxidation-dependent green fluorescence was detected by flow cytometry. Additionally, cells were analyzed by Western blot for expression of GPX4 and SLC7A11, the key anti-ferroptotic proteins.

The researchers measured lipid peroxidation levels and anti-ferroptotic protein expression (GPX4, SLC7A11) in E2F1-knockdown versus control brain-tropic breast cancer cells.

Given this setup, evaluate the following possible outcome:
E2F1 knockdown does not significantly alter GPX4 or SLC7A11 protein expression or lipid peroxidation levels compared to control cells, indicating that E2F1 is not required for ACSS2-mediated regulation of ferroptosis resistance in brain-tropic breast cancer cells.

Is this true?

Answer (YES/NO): NO